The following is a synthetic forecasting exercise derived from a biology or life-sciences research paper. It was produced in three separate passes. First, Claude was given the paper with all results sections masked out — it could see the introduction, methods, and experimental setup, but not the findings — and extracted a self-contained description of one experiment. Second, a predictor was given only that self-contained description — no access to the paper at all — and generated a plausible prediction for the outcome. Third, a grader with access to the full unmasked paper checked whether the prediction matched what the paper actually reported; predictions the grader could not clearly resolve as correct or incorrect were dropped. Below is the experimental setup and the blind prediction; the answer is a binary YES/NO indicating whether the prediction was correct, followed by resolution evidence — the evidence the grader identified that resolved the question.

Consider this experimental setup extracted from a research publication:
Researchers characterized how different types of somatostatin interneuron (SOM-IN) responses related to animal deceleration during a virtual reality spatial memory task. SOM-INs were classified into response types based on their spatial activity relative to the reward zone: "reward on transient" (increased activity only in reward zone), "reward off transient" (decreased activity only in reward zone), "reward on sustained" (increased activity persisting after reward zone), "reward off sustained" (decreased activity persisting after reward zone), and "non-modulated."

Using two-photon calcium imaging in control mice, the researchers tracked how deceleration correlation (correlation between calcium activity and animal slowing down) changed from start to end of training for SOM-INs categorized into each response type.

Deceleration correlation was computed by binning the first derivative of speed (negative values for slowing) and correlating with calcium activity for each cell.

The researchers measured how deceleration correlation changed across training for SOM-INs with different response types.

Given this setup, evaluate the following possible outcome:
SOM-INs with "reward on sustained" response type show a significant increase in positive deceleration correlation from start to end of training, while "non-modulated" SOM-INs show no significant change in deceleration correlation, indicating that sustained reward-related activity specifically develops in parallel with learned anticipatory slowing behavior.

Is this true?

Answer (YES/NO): NO